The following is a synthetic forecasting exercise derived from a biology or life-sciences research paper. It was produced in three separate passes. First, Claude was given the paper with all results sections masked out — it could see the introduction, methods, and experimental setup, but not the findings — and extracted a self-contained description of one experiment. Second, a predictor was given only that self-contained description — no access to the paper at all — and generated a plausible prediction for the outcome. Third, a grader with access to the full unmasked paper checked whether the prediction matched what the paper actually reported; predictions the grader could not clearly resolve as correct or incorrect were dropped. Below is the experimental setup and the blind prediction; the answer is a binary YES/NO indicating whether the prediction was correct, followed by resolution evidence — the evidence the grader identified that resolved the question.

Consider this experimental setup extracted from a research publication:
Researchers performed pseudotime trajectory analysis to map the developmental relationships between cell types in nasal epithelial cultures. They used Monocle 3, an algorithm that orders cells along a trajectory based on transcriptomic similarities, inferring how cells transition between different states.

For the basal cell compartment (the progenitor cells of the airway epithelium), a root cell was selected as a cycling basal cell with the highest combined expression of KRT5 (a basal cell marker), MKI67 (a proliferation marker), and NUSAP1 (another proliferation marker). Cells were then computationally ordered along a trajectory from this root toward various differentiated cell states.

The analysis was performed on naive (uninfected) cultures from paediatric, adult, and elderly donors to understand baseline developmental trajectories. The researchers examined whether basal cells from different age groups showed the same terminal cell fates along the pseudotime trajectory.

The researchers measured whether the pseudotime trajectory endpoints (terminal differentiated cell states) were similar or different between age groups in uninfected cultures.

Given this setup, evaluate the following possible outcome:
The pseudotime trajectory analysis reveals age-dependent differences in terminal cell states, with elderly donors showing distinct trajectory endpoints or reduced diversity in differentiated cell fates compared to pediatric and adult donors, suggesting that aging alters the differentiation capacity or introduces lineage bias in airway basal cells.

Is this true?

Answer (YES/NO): YES